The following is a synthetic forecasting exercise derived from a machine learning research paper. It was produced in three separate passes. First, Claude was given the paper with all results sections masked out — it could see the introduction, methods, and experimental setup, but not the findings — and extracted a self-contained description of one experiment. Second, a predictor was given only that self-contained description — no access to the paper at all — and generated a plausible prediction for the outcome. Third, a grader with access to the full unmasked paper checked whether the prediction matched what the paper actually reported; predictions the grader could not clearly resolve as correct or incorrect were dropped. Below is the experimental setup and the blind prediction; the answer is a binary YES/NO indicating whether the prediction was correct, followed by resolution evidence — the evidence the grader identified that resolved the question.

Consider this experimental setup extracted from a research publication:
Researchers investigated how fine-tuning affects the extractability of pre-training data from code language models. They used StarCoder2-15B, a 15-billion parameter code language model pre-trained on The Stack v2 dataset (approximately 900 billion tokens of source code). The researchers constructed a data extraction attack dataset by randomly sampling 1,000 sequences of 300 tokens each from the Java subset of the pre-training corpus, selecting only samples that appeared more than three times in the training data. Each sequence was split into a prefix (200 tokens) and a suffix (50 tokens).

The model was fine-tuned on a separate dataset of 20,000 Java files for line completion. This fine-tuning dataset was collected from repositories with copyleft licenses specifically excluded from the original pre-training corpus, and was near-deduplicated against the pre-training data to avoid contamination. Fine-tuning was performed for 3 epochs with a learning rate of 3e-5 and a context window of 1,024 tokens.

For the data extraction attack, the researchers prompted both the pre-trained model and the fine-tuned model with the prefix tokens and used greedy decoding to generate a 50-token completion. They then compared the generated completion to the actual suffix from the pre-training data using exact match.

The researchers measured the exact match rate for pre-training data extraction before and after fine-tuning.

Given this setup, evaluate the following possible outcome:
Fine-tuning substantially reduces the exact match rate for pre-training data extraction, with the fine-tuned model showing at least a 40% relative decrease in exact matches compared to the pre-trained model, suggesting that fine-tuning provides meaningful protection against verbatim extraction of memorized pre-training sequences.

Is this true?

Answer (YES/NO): YES